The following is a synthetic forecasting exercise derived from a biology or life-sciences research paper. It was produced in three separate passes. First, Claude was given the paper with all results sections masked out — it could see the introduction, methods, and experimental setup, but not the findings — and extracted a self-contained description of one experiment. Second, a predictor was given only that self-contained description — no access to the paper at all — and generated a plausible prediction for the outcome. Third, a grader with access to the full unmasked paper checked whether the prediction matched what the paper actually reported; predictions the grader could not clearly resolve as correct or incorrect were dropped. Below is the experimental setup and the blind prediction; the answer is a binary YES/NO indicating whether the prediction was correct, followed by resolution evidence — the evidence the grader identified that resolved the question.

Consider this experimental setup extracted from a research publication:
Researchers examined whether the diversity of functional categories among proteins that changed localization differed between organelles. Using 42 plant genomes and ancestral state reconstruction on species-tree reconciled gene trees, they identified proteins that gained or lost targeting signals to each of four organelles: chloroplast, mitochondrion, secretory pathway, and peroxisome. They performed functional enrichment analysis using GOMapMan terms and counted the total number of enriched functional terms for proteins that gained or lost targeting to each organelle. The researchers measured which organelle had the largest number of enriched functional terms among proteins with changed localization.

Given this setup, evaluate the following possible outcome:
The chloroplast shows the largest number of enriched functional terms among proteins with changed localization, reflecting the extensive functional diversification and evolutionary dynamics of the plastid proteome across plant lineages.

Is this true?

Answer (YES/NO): NO